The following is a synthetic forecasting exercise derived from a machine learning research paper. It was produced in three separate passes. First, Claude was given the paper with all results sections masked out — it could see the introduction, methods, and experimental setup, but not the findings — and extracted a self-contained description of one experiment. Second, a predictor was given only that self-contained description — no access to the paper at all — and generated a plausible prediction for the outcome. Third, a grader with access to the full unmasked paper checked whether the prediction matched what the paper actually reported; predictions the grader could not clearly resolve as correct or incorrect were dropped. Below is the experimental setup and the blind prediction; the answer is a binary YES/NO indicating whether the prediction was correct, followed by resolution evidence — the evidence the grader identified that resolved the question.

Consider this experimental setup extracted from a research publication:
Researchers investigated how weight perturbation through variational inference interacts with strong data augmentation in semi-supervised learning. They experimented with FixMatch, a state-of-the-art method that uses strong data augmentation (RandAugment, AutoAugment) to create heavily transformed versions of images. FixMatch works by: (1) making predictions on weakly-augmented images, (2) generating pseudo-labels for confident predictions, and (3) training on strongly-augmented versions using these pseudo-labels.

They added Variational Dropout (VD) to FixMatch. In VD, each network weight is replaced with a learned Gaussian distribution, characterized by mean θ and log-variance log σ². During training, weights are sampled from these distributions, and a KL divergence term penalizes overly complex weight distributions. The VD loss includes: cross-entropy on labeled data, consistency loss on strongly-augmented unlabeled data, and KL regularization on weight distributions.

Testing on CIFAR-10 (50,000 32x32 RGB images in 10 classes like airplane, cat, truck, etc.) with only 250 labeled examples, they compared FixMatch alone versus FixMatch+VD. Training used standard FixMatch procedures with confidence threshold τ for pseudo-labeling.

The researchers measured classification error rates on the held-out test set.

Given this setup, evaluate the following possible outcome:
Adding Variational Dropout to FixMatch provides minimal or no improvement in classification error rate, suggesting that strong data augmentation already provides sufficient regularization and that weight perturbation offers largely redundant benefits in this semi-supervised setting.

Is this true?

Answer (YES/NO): YES